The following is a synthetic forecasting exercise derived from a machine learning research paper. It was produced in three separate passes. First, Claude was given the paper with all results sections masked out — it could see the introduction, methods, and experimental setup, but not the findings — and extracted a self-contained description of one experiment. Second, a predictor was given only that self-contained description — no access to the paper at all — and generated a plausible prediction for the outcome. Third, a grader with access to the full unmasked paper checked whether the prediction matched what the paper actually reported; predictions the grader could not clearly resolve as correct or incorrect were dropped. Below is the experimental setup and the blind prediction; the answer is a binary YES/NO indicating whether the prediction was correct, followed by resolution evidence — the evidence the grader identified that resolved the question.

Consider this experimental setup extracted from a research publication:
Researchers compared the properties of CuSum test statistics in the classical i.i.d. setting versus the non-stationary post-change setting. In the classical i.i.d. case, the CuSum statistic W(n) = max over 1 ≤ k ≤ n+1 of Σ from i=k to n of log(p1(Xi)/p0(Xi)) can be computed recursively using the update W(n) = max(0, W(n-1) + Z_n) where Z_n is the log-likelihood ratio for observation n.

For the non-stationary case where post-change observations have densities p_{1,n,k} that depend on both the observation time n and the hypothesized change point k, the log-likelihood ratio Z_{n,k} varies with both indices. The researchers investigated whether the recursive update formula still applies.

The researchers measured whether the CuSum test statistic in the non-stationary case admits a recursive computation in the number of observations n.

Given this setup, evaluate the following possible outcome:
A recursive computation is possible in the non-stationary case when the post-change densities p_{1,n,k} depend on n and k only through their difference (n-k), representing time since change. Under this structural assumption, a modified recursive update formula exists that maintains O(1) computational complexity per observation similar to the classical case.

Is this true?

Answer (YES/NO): NO